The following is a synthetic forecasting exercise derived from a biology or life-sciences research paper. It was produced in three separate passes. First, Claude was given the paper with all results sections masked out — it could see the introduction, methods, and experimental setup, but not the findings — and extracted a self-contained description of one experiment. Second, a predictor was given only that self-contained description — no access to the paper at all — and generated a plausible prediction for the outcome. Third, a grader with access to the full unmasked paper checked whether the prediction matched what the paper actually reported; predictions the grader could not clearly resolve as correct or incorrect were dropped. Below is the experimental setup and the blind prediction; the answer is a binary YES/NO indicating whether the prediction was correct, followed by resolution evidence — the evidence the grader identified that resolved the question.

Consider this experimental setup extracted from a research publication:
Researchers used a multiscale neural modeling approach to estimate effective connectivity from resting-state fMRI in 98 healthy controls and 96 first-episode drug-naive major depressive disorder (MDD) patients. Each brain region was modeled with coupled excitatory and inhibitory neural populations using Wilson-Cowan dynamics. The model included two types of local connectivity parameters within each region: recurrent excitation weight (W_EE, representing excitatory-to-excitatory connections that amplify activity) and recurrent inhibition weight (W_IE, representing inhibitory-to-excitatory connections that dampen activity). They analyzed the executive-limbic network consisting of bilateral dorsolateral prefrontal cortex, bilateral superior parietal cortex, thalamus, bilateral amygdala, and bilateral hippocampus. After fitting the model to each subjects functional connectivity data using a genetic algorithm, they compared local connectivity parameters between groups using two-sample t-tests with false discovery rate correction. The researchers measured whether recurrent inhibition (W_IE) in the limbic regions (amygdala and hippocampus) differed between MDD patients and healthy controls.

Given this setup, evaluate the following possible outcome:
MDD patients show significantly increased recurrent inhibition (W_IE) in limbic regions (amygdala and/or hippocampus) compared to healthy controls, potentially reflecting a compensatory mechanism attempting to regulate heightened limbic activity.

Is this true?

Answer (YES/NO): NO